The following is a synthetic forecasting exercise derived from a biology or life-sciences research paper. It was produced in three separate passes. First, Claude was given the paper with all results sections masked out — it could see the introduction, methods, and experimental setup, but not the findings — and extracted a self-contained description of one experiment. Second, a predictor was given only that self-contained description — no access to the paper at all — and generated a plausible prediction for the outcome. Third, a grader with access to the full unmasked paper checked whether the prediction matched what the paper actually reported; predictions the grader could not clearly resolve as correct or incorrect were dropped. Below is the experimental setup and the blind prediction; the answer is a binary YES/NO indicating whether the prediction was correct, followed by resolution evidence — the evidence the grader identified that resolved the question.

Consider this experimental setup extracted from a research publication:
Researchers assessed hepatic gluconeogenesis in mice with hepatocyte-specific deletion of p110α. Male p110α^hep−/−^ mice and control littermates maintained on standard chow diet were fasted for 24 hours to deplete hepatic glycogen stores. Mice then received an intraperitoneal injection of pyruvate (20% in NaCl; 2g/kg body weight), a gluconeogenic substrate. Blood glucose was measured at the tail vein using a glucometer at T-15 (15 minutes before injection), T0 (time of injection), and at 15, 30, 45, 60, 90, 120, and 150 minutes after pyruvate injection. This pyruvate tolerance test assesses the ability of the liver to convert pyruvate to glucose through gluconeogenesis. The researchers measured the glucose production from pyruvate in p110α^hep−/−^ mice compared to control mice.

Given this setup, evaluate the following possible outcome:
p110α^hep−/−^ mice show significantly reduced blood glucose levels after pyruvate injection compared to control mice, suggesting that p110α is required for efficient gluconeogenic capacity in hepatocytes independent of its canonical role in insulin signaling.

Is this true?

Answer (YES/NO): NO